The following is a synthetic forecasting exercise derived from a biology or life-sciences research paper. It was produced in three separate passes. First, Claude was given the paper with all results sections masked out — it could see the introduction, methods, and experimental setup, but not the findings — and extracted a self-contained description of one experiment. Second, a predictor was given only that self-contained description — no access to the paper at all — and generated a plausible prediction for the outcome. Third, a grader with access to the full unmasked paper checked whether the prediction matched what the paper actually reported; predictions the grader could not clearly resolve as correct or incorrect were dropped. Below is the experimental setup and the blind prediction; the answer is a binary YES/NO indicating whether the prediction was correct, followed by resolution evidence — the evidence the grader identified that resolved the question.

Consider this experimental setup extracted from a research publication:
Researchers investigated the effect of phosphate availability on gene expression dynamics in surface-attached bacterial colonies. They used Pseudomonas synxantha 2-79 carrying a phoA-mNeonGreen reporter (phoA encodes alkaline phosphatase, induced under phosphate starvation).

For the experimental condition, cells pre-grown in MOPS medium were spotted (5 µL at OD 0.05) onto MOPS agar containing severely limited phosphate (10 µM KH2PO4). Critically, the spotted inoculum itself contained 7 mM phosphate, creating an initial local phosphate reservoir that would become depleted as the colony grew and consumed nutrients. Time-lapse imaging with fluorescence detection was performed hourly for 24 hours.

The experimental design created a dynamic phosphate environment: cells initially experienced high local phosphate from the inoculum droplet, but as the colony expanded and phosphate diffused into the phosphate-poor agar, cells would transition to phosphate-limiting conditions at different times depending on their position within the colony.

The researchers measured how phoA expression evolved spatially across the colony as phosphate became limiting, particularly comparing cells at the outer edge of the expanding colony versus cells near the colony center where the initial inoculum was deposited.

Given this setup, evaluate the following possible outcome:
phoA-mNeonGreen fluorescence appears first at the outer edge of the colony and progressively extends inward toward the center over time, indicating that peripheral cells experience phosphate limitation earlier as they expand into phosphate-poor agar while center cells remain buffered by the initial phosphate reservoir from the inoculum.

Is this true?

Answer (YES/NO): NO